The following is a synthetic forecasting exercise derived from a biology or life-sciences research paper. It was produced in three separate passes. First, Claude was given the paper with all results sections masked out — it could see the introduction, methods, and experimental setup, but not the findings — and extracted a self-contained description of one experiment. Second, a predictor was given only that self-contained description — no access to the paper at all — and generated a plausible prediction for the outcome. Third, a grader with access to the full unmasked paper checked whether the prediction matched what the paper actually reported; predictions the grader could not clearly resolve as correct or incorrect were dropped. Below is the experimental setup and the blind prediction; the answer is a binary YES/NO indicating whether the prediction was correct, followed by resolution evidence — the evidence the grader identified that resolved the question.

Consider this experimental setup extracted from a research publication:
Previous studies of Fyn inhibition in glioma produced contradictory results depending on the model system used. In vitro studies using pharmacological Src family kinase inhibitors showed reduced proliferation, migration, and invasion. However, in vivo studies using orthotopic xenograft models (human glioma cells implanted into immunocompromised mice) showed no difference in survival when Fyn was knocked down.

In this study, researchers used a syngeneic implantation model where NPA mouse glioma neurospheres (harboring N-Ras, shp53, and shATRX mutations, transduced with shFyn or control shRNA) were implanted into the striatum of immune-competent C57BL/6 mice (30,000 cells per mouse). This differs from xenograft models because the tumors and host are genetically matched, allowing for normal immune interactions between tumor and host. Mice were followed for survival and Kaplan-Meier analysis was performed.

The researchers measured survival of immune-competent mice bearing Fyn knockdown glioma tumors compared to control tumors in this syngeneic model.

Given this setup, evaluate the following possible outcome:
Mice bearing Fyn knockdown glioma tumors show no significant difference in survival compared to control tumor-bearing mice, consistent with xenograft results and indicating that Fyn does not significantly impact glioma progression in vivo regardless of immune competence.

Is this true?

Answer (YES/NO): NO